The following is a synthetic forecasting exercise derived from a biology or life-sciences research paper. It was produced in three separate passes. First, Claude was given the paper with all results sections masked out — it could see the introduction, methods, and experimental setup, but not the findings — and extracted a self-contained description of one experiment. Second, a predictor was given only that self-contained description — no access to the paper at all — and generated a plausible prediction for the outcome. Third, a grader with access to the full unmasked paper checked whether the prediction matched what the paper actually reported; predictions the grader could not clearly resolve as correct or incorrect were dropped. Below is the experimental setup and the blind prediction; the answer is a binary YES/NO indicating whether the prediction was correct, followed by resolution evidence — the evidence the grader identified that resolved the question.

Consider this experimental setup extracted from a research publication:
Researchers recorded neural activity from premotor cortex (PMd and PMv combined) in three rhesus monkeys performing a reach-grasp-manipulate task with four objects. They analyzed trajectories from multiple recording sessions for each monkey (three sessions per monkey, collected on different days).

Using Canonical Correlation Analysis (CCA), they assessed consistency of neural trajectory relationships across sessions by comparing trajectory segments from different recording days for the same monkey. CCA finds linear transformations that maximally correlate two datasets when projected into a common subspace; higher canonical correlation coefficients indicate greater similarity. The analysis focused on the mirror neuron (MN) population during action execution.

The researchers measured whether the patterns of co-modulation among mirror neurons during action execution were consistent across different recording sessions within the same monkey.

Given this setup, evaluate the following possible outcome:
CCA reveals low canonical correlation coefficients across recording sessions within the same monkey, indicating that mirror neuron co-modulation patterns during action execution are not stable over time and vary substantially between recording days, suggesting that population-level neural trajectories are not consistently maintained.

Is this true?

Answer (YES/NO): NO